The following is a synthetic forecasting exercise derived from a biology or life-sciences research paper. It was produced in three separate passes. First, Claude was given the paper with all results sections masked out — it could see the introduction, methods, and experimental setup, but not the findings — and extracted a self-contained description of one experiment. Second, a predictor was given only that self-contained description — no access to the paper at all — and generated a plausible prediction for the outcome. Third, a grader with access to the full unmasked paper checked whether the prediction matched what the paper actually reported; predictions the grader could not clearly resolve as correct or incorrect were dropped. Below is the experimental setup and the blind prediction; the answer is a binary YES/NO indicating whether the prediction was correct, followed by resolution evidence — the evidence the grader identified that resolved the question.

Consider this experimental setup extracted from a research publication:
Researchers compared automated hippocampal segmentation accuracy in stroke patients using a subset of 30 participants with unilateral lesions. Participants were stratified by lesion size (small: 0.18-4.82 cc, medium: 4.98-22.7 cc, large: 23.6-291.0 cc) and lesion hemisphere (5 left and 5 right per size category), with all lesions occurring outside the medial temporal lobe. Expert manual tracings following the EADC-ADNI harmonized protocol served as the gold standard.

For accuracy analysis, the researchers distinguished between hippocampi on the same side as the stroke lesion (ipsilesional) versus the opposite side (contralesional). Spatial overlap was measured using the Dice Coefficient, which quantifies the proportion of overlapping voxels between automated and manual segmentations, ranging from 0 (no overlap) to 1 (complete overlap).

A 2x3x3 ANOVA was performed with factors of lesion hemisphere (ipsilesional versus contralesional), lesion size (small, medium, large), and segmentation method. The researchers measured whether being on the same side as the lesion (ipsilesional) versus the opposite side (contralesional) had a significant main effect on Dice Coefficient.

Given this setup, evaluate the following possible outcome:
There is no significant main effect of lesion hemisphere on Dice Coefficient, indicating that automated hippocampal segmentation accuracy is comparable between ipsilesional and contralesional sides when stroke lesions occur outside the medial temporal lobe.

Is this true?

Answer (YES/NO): YES